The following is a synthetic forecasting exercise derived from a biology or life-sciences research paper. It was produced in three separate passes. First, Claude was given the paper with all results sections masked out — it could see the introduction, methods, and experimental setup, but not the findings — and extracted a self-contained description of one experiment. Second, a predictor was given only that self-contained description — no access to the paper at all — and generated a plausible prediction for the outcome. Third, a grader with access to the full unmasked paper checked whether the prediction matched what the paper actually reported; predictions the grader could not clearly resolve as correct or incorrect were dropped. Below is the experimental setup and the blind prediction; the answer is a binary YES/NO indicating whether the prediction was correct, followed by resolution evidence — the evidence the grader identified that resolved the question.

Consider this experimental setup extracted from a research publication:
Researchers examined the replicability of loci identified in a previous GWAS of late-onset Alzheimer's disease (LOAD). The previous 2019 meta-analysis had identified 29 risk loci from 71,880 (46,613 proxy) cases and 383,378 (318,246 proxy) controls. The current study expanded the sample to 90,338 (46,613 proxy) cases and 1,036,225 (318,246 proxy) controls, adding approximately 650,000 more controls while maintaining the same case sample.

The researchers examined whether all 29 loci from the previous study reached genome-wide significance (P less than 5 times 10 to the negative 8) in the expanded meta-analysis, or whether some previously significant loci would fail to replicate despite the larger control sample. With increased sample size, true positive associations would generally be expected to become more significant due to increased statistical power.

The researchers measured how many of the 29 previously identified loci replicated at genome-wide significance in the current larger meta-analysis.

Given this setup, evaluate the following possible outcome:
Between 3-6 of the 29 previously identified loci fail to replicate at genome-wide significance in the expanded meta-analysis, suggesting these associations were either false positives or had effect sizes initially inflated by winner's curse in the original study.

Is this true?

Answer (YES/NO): NO